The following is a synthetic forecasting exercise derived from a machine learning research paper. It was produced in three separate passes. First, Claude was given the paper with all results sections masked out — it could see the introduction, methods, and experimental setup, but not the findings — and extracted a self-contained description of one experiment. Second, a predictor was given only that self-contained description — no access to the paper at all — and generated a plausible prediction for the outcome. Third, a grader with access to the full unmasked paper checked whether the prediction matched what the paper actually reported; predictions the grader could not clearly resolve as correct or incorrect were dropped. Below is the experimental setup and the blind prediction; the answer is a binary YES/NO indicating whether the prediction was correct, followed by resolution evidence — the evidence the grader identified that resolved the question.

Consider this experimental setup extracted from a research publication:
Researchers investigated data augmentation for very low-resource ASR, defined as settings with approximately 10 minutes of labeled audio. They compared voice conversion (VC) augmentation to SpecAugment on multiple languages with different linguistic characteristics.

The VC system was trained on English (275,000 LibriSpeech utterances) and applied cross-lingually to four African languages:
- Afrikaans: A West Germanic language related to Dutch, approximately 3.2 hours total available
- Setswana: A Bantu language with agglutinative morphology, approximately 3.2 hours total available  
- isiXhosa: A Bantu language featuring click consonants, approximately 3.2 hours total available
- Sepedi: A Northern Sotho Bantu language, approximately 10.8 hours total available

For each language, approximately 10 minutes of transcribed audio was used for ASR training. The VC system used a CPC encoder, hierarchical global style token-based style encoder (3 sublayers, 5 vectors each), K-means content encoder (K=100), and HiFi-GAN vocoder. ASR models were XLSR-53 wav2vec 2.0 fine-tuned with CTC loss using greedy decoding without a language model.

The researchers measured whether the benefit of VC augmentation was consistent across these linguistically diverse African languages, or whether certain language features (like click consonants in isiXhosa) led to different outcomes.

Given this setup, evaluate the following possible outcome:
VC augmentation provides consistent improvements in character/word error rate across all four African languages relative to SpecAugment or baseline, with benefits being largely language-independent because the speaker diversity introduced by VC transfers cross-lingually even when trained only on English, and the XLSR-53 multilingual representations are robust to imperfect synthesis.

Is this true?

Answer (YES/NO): YES